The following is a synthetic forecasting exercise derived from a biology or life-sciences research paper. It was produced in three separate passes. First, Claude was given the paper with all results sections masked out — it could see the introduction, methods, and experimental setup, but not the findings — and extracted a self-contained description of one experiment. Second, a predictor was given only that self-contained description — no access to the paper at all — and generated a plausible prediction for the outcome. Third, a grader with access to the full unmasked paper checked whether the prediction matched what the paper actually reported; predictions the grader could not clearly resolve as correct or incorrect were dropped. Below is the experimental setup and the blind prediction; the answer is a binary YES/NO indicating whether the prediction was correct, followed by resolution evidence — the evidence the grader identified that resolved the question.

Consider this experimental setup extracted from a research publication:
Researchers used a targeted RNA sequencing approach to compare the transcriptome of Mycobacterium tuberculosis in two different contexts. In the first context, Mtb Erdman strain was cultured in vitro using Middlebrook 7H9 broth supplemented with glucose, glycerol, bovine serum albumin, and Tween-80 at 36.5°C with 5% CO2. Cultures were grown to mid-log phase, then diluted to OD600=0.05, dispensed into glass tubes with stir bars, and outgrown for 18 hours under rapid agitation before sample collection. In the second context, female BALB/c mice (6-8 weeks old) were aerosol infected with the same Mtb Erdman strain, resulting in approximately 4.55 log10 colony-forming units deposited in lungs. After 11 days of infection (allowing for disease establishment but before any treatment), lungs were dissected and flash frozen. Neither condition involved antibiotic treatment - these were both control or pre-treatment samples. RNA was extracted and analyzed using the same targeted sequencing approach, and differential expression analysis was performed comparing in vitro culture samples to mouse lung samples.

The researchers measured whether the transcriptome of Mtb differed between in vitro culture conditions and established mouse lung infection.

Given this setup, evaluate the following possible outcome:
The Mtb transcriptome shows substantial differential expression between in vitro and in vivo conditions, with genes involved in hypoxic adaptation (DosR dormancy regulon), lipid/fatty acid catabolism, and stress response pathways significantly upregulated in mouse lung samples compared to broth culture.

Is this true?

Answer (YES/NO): YES